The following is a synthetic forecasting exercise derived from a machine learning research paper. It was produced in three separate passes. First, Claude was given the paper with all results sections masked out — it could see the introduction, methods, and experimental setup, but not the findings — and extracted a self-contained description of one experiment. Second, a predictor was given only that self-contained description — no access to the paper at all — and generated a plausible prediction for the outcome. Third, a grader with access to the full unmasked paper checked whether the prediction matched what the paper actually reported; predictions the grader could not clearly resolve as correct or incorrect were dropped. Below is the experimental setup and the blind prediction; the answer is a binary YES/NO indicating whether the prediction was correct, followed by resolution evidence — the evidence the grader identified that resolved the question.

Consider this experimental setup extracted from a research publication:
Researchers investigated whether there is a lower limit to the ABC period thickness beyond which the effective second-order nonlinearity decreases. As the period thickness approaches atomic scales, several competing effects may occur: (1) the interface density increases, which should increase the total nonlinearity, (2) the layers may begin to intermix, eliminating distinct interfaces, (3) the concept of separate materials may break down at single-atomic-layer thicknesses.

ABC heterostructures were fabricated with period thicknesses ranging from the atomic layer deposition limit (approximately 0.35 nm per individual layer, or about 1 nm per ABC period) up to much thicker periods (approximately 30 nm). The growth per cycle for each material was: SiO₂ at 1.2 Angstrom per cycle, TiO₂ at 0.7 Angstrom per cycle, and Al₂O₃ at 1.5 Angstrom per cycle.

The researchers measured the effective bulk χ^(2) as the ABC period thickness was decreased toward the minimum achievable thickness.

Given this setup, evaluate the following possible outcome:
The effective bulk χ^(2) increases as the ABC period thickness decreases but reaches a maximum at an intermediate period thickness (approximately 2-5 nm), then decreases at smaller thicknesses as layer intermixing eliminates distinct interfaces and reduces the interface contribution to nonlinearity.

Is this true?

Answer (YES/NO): NO